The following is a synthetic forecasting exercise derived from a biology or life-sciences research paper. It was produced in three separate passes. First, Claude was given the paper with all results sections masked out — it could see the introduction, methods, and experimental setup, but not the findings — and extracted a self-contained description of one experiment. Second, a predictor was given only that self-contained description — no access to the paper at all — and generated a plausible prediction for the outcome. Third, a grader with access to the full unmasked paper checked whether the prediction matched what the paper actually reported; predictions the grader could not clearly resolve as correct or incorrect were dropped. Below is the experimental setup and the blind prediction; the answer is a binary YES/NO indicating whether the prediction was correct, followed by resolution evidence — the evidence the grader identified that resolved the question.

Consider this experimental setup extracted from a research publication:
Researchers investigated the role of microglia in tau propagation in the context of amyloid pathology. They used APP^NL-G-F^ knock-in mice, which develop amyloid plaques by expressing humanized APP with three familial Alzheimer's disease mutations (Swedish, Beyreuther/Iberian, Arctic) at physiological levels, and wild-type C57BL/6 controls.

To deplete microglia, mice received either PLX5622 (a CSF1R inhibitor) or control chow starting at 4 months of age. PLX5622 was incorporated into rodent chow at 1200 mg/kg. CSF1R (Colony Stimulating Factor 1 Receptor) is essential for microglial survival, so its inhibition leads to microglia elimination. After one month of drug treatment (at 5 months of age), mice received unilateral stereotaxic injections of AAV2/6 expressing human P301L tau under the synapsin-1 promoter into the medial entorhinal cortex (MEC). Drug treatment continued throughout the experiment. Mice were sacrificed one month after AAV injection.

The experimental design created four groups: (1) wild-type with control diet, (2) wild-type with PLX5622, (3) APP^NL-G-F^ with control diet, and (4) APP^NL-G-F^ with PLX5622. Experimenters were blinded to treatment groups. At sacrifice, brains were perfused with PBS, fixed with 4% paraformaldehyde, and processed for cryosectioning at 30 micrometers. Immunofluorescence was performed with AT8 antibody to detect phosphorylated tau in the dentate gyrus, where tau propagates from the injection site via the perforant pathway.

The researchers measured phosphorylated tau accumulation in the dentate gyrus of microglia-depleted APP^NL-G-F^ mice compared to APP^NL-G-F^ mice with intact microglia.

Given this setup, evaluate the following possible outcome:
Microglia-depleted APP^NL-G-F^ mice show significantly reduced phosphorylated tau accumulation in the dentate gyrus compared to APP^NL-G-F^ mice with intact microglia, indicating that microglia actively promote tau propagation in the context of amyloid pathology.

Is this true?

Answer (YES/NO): YES